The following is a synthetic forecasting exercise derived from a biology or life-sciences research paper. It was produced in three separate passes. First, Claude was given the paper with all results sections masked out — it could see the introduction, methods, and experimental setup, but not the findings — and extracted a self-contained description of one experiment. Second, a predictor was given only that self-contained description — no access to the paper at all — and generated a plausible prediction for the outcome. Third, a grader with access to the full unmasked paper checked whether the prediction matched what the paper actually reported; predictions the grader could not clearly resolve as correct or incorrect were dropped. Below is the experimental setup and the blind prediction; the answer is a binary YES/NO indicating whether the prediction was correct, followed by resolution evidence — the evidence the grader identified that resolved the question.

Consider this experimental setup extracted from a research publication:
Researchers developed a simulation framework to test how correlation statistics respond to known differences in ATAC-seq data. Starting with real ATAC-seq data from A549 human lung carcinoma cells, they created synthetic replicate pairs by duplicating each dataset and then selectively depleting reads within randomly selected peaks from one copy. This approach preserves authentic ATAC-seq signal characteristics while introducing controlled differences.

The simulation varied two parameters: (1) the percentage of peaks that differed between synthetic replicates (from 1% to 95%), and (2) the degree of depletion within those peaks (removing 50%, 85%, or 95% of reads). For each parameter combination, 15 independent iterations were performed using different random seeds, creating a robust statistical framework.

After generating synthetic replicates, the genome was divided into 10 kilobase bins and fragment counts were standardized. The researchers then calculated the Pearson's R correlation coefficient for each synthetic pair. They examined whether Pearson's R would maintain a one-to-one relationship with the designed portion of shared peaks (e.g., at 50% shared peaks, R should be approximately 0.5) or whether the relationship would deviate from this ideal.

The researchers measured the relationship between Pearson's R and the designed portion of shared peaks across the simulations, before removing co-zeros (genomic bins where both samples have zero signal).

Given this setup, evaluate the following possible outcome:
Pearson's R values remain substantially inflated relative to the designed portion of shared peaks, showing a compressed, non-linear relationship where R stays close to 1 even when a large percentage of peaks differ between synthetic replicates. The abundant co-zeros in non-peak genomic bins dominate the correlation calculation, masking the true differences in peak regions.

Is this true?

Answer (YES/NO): YES